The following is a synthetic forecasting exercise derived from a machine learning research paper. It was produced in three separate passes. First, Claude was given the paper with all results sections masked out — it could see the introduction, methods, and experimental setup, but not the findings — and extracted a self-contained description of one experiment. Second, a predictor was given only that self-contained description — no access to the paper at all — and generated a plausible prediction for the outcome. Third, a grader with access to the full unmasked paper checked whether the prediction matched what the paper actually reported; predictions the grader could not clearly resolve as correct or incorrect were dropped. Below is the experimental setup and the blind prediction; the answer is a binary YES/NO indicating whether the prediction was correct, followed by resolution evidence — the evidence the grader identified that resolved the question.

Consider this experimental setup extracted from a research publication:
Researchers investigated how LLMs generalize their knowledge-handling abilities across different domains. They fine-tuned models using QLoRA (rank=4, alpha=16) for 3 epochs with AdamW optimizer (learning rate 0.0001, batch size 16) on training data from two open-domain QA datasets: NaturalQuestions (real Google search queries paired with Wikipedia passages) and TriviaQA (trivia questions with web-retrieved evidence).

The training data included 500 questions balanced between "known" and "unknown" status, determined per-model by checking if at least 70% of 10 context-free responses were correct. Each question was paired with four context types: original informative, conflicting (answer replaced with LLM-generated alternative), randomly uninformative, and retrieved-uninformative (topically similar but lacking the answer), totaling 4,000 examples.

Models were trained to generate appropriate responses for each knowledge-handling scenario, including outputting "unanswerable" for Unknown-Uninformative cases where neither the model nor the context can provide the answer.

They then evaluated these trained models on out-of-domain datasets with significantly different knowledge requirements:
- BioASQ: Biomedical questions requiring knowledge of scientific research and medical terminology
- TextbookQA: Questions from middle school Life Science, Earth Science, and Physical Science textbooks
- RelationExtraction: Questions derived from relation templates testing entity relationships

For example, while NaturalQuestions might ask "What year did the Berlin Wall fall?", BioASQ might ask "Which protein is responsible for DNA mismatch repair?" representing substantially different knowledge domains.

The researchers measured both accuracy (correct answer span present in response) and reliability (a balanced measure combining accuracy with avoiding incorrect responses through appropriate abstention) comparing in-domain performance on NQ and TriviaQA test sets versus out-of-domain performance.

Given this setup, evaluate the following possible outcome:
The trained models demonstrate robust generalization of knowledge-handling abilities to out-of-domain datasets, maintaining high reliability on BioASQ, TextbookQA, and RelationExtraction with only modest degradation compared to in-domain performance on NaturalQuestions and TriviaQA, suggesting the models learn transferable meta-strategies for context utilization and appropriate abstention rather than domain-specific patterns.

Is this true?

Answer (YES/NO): NO